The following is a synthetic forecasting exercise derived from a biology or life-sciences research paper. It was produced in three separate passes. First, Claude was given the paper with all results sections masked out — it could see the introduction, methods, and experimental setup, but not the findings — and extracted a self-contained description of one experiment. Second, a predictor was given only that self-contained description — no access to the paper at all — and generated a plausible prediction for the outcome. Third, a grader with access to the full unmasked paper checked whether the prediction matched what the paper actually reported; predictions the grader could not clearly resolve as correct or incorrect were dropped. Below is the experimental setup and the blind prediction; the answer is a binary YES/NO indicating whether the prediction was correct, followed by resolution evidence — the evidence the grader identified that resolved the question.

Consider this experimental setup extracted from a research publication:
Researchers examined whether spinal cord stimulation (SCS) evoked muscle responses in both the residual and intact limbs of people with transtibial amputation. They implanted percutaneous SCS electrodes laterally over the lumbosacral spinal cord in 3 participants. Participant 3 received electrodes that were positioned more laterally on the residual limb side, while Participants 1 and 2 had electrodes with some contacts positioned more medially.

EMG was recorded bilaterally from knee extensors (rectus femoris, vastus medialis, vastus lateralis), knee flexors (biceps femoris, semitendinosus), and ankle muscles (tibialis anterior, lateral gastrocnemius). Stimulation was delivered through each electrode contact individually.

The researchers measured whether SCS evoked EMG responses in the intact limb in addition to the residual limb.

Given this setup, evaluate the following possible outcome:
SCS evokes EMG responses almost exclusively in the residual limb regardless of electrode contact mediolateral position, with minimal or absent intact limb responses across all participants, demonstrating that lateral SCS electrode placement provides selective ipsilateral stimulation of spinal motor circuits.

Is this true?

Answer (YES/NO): NO